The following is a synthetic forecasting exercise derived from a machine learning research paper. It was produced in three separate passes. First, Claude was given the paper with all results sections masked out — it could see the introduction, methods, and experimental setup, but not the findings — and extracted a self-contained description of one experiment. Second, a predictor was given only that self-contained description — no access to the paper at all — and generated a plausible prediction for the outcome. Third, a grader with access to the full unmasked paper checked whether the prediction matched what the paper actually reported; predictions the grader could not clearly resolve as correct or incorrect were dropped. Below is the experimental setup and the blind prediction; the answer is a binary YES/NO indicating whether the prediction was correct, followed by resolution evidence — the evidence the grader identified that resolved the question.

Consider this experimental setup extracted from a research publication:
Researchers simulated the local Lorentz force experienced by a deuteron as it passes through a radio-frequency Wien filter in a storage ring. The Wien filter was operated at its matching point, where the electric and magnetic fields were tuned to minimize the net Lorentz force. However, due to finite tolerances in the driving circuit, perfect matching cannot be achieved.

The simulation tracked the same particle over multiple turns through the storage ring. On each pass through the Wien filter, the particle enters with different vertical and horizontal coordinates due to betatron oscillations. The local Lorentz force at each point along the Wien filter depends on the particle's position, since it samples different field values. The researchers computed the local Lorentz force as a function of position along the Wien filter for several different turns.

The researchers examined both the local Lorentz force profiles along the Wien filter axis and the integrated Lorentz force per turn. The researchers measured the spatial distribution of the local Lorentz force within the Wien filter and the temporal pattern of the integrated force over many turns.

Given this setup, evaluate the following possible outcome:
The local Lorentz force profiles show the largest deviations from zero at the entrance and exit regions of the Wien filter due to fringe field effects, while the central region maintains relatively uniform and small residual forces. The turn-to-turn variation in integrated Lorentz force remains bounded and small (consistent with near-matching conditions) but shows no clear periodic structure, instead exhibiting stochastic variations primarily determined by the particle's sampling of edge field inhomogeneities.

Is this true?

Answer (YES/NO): NO